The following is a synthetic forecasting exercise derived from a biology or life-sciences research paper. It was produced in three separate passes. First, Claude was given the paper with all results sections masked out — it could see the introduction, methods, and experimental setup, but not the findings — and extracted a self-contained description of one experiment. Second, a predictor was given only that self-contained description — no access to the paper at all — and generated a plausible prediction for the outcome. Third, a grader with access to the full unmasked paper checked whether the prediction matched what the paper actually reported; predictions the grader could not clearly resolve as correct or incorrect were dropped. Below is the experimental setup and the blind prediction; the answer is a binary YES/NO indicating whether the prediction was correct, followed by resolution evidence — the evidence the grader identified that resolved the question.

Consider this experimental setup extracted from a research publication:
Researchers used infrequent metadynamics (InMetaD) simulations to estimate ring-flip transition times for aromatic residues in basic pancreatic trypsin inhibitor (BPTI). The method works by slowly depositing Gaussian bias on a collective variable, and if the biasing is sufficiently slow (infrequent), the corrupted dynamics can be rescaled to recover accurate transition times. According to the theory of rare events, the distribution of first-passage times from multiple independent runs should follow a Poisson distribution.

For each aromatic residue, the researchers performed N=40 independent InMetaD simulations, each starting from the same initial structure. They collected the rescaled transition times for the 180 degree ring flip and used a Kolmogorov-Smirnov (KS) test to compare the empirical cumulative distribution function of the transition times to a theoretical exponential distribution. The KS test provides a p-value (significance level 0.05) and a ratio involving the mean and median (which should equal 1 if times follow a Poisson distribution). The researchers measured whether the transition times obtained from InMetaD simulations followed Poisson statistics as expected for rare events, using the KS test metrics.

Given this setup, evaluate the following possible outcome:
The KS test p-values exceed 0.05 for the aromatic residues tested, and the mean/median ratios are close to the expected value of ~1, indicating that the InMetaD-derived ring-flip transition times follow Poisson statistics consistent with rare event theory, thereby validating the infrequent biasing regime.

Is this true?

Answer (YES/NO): NO